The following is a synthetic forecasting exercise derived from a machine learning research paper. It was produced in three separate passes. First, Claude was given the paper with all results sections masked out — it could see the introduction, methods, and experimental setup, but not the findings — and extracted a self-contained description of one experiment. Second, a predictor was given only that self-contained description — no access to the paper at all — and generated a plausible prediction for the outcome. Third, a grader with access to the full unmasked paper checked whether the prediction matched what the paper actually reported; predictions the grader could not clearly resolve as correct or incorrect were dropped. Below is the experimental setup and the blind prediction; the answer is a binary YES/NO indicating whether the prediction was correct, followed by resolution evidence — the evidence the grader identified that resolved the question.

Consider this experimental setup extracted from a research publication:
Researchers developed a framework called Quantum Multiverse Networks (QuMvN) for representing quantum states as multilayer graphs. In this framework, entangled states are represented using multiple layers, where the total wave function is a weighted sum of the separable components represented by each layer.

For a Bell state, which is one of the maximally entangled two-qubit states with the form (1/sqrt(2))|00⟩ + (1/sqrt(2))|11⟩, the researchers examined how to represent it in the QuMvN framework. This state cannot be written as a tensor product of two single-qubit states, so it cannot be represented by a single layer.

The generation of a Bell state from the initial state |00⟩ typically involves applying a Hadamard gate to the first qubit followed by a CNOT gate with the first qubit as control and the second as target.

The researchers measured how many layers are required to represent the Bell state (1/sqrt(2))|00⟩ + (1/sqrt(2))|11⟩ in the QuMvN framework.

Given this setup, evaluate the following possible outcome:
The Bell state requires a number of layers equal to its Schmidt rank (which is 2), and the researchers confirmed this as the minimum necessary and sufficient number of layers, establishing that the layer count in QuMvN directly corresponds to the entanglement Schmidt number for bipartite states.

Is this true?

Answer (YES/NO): NO